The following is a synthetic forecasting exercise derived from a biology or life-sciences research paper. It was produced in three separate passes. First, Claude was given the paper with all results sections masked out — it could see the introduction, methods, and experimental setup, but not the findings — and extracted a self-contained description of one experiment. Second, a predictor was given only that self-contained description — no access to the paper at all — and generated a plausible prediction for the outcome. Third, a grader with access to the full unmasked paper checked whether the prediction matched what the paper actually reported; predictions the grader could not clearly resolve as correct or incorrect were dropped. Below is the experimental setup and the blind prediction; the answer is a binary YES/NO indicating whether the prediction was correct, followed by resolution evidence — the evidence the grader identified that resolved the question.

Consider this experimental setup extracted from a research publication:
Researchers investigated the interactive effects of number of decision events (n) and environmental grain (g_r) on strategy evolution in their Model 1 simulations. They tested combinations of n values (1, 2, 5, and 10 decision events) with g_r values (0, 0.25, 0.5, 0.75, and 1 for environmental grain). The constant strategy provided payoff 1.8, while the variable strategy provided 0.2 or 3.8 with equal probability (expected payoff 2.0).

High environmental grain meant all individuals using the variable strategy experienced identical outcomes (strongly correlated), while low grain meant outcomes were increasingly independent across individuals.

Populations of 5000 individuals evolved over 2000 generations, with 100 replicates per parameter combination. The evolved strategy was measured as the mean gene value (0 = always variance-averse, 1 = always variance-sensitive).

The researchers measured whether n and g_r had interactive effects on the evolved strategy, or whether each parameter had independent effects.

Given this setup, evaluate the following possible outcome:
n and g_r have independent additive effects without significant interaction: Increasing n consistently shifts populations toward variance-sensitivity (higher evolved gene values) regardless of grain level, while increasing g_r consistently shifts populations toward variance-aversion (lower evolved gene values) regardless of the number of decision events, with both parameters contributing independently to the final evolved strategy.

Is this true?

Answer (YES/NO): NO